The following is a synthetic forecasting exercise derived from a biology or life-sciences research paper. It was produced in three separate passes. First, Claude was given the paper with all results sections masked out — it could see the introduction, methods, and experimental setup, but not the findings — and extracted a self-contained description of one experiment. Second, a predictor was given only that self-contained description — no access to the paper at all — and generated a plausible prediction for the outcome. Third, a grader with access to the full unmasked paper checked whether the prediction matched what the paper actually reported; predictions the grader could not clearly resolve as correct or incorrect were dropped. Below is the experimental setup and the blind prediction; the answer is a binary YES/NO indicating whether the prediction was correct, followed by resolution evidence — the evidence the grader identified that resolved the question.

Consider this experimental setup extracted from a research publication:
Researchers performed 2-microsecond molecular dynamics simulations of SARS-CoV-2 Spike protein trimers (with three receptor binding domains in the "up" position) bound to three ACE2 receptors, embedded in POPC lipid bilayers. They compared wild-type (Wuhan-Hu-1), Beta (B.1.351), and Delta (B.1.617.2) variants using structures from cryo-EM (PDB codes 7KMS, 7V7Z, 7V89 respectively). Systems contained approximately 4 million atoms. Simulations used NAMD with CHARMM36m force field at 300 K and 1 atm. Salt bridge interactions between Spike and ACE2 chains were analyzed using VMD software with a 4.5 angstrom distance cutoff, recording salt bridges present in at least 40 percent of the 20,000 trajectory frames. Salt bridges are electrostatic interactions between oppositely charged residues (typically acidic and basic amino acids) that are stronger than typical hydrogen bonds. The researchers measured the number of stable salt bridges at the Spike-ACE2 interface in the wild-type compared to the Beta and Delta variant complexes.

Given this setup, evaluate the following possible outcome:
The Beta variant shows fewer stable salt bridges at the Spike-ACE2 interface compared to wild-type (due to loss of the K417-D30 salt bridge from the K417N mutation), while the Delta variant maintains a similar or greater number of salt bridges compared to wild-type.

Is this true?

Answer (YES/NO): NO